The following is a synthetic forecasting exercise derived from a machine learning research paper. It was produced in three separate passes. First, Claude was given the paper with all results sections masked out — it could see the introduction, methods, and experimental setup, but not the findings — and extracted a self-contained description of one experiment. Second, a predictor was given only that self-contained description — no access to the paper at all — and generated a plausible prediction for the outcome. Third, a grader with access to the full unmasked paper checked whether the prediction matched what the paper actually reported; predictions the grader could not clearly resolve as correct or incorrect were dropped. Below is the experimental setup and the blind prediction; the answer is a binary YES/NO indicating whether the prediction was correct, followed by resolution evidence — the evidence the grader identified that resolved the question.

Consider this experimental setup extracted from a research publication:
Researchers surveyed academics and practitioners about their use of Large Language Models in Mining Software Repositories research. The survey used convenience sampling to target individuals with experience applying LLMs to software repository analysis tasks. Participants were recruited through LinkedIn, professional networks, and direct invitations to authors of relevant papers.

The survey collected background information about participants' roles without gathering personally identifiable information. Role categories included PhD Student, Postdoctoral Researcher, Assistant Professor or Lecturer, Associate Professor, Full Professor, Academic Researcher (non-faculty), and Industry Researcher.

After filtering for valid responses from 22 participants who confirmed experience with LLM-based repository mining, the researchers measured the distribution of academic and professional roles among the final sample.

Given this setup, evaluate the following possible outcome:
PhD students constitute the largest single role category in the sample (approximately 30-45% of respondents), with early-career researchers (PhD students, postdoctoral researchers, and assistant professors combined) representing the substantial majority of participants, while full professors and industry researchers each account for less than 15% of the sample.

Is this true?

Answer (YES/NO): YES